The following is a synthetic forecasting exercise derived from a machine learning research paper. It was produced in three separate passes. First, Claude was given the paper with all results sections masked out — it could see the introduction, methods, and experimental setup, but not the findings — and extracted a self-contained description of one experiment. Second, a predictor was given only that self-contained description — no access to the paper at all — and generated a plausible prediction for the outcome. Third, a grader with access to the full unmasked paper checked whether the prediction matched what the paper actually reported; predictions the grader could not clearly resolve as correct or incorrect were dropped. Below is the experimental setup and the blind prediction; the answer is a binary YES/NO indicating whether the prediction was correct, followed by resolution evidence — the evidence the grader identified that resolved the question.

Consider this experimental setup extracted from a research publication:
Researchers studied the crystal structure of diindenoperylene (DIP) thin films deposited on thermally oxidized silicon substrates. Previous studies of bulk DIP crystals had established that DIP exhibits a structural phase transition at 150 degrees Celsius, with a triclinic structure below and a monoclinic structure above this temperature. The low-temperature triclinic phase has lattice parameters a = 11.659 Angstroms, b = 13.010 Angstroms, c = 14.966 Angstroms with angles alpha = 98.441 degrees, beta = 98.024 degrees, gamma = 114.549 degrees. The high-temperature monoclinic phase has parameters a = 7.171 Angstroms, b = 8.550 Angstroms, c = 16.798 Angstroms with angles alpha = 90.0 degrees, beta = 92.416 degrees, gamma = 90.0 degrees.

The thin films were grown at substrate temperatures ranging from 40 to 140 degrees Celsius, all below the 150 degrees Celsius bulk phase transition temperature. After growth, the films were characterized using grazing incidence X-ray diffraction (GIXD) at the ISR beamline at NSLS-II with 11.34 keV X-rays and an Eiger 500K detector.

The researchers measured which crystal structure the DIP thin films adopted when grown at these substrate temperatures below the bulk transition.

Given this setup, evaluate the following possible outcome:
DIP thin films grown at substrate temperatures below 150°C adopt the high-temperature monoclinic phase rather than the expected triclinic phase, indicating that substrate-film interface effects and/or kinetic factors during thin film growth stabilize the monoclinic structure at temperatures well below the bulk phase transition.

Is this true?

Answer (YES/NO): YES